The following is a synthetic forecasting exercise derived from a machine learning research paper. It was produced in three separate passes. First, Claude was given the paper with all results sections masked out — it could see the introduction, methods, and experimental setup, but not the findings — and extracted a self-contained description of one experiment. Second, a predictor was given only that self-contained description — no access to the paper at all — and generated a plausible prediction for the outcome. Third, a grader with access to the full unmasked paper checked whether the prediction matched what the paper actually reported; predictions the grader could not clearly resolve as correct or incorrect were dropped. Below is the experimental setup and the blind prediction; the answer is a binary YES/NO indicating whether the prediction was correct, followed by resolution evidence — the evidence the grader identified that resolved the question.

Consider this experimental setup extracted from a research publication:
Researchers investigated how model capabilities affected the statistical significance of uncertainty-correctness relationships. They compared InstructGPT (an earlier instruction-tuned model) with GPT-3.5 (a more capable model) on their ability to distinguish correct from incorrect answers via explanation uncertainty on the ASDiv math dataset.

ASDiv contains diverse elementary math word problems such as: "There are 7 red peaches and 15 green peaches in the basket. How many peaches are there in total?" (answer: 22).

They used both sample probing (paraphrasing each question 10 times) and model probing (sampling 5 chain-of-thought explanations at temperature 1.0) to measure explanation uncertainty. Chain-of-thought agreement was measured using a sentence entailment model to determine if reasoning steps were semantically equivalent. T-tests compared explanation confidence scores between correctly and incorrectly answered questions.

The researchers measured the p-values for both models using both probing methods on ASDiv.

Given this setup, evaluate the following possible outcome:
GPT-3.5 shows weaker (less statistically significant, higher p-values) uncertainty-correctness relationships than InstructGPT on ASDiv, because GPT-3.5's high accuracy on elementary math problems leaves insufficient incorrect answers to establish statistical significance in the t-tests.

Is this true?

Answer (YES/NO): YES